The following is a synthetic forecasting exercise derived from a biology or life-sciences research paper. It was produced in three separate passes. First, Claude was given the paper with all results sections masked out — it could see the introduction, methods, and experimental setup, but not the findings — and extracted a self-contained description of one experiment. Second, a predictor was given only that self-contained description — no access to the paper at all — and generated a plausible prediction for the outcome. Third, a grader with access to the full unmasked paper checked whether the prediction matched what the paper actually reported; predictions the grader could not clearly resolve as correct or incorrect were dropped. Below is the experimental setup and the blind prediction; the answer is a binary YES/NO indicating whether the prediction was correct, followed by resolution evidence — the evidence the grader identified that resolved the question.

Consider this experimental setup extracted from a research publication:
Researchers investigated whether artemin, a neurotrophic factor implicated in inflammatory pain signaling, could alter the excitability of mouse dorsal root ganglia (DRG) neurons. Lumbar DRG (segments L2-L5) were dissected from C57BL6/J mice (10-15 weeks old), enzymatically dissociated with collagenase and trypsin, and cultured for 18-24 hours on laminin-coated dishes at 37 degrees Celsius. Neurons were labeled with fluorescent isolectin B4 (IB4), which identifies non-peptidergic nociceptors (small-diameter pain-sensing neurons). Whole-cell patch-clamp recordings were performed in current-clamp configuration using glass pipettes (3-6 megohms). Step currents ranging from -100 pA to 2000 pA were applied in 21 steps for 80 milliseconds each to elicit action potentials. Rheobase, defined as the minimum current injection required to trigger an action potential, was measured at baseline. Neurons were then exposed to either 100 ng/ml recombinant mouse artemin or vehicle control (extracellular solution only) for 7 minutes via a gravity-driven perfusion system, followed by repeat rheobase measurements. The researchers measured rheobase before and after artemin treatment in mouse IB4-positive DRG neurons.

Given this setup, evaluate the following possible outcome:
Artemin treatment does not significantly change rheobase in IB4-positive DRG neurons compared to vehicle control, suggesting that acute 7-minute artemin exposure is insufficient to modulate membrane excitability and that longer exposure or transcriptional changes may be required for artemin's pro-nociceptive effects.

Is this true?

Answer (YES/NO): NO